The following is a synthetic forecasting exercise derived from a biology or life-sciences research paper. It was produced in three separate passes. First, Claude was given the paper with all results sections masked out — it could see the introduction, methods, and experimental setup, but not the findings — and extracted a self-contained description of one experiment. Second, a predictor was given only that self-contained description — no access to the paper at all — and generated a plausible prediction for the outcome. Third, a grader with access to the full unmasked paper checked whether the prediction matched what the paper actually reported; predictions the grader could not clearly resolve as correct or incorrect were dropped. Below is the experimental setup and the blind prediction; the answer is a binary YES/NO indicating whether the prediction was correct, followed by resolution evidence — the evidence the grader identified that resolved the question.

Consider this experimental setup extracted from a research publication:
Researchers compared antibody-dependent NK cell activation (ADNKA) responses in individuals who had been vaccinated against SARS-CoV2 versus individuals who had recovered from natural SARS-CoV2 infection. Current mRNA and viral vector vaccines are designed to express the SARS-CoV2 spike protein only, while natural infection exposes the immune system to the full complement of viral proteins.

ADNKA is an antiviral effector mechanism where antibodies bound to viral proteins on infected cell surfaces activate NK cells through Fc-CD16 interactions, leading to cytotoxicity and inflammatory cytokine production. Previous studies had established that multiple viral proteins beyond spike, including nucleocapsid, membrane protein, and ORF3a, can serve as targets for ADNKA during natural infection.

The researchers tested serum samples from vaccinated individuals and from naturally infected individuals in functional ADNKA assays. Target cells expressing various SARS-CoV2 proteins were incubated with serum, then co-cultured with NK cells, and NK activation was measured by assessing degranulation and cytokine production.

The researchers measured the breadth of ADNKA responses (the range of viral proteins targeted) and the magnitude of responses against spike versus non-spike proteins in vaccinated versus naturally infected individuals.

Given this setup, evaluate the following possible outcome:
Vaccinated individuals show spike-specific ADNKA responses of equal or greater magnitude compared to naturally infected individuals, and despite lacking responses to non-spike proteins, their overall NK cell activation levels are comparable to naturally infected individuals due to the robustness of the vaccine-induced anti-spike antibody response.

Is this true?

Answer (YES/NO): NO